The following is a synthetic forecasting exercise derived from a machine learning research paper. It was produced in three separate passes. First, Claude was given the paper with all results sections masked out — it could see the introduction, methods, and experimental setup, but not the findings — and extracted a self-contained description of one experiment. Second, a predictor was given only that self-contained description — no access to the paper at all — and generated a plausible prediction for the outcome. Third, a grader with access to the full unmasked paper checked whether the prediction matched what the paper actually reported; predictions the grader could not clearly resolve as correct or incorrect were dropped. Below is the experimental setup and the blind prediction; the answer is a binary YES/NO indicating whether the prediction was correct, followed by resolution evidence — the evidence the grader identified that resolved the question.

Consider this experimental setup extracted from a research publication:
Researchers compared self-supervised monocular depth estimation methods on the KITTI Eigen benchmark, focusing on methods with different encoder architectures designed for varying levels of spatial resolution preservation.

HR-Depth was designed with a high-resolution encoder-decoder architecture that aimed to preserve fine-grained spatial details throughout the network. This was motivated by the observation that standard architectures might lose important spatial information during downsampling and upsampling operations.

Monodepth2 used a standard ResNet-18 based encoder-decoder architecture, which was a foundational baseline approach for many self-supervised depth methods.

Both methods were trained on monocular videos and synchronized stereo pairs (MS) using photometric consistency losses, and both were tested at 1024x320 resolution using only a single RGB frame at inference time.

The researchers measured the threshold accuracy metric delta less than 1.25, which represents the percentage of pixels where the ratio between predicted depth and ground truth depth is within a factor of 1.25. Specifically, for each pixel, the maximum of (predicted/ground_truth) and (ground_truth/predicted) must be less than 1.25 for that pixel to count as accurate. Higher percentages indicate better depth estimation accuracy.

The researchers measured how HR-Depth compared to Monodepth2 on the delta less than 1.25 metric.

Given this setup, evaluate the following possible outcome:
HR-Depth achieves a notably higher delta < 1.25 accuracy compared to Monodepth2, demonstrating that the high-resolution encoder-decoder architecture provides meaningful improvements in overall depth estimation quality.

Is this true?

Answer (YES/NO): YES